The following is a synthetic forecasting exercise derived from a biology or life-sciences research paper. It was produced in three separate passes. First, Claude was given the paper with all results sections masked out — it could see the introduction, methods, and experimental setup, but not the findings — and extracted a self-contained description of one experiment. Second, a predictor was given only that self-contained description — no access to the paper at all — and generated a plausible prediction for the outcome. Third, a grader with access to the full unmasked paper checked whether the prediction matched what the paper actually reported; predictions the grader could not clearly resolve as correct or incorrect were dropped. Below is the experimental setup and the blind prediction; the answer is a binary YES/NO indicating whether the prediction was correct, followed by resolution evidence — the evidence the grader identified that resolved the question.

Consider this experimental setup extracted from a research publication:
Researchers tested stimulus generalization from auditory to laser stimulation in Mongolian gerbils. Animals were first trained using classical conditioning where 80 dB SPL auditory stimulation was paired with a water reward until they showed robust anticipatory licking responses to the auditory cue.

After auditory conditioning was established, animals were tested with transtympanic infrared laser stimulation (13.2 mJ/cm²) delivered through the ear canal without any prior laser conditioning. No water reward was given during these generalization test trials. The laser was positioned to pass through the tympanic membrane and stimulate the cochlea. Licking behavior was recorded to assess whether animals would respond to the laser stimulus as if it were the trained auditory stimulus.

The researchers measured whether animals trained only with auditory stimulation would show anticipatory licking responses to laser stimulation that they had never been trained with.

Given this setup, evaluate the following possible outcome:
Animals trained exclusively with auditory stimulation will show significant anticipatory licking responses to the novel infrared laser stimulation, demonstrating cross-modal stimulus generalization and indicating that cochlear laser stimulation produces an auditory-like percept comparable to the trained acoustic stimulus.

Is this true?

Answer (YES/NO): NO